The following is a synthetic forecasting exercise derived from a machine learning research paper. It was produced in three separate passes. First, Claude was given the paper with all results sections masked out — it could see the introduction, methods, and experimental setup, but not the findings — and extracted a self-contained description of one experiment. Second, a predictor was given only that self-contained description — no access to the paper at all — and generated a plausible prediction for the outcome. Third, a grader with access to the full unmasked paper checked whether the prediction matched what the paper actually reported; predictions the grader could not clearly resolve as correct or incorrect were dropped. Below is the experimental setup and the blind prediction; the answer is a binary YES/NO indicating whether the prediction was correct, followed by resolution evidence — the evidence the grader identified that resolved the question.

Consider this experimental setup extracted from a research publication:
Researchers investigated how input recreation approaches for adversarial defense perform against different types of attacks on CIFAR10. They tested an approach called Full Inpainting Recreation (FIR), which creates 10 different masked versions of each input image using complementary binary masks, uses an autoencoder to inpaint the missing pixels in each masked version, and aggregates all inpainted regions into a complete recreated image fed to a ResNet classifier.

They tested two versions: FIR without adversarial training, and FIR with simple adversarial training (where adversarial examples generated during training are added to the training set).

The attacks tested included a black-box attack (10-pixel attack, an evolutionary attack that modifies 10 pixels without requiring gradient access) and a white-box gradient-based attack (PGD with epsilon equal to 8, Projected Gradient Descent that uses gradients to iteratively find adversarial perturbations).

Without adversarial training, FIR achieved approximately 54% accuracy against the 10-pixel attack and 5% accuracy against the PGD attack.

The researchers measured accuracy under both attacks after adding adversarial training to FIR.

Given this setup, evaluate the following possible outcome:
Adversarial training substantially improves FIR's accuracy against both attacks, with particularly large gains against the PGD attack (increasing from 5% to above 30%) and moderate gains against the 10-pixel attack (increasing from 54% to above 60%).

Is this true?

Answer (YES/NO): NO